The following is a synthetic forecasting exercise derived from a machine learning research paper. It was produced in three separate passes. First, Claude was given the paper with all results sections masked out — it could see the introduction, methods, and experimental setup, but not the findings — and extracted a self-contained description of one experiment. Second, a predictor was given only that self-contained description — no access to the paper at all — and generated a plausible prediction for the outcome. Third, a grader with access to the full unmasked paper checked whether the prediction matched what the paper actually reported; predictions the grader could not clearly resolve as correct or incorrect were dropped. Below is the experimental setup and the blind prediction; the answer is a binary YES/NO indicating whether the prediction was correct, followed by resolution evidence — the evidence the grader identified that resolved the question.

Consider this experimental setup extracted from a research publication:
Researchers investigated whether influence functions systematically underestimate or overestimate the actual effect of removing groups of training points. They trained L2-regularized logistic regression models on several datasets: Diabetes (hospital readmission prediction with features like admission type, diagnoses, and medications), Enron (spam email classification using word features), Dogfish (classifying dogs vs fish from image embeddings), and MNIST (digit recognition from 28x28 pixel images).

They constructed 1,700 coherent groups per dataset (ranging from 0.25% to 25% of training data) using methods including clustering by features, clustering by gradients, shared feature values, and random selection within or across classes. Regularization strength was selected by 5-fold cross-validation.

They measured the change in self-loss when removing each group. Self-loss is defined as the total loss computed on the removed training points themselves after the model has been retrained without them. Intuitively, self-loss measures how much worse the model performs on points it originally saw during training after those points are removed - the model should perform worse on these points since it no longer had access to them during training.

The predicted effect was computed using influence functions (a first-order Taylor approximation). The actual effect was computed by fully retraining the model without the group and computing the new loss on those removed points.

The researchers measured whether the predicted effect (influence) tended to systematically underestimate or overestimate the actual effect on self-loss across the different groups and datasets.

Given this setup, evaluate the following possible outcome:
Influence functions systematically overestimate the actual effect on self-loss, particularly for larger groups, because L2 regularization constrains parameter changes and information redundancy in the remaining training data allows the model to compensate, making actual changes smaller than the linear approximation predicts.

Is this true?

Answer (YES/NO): NO